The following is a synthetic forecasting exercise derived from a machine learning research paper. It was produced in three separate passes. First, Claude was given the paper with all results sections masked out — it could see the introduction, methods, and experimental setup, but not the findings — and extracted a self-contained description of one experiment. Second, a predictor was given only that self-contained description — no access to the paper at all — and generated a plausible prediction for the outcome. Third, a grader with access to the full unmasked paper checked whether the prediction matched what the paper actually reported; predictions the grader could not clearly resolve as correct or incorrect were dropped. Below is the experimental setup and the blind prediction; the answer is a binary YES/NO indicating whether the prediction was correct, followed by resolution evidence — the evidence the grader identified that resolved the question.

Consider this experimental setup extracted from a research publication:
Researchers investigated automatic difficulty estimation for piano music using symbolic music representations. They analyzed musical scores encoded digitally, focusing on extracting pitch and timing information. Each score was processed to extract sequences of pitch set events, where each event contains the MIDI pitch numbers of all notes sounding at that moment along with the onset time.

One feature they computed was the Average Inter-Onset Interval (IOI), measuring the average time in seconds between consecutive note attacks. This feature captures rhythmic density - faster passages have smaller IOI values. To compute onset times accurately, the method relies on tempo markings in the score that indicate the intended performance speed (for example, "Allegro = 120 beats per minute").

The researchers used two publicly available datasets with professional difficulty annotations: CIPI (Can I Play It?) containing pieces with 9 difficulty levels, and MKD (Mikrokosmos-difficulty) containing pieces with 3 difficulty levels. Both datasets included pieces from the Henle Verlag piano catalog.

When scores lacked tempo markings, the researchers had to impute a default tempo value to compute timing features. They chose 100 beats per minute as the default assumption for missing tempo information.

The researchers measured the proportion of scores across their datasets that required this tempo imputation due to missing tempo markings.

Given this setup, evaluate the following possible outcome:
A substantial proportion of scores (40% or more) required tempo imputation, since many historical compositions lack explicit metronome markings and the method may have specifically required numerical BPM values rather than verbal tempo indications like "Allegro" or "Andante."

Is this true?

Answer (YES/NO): NO